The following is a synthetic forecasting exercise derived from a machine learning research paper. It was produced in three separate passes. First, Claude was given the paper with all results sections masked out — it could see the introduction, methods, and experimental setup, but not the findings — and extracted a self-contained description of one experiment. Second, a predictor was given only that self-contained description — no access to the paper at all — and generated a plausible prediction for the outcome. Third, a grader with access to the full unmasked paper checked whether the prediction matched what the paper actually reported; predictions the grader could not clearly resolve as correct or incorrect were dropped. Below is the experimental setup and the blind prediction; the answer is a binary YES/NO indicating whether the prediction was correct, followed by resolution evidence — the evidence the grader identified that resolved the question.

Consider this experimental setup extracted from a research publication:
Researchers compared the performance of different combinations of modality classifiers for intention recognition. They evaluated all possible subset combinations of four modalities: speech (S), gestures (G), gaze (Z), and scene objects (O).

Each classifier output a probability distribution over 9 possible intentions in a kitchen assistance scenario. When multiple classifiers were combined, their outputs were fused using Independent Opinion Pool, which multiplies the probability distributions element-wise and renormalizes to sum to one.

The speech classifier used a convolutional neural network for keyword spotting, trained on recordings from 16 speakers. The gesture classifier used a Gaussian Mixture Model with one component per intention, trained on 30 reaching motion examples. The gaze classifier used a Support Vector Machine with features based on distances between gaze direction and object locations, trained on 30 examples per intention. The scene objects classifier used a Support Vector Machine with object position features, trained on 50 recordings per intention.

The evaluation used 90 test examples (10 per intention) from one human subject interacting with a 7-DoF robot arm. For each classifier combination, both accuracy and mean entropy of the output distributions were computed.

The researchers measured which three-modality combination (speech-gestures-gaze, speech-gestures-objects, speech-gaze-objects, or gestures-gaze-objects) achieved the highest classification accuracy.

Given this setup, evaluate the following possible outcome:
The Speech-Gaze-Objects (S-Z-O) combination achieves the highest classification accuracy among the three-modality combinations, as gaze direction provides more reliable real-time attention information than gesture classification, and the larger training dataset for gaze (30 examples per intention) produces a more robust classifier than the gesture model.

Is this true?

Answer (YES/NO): NO